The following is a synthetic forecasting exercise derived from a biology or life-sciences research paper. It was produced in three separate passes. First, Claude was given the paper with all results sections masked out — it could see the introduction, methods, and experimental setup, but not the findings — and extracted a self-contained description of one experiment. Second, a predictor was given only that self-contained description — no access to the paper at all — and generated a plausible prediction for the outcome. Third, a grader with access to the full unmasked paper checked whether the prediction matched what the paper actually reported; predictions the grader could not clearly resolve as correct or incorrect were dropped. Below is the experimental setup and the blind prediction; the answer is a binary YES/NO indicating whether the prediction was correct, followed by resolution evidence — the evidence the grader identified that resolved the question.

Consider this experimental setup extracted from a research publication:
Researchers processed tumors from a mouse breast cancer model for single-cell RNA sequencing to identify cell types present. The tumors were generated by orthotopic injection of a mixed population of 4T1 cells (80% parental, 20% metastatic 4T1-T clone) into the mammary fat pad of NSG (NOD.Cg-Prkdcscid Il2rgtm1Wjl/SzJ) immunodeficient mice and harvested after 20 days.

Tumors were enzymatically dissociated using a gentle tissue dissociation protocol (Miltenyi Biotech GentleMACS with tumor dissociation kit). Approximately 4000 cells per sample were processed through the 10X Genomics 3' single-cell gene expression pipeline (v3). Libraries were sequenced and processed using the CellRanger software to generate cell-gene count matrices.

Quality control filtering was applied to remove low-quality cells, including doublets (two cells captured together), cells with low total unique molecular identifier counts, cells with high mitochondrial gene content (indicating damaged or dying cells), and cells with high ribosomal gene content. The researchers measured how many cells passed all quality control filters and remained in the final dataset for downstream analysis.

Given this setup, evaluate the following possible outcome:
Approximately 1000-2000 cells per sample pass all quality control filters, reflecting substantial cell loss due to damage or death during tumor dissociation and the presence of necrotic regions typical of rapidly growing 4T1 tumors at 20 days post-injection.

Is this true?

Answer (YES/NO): YES